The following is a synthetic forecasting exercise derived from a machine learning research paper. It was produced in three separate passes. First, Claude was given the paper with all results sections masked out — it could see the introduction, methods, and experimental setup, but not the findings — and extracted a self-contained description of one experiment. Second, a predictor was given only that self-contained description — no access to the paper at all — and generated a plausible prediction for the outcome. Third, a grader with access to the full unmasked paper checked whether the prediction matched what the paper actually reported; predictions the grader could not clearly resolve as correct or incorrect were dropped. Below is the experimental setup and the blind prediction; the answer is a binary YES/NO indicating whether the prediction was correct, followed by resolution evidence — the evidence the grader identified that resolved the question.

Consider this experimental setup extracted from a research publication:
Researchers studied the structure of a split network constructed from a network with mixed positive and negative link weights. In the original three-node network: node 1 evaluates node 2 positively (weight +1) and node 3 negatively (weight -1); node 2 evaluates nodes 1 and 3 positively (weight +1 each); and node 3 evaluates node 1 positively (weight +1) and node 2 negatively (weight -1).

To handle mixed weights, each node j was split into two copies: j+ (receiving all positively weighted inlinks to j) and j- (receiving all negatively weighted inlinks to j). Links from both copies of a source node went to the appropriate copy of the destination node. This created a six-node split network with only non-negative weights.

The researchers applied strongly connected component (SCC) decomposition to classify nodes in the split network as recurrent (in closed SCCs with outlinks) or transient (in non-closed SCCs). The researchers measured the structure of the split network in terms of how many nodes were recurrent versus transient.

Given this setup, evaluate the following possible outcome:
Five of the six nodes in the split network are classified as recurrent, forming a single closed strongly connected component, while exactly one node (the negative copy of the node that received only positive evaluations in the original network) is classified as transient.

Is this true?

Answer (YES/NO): YES